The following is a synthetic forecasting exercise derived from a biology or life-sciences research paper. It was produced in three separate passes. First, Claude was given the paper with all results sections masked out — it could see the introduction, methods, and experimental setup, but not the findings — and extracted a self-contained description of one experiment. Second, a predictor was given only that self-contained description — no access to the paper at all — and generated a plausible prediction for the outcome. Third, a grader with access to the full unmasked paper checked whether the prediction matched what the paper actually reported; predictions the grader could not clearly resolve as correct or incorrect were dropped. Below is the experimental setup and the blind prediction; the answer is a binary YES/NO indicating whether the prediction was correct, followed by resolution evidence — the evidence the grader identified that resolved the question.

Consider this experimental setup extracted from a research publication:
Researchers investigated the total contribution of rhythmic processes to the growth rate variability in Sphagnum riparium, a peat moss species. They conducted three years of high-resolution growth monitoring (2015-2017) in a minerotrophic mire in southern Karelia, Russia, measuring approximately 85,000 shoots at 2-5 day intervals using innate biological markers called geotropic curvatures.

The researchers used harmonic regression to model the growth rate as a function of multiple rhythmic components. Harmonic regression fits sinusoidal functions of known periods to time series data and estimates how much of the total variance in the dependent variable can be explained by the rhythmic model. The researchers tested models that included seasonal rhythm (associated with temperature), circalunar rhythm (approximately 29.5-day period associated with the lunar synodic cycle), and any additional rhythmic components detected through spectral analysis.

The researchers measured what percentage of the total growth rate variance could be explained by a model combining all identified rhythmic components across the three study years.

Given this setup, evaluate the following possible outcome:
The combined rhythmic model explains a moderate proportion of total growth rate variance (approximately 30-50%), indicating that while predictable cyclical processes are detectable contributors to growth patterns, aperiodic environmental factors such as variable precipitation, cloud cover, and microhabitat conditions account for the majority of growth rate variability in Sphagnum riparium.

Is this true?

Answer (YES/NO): NO